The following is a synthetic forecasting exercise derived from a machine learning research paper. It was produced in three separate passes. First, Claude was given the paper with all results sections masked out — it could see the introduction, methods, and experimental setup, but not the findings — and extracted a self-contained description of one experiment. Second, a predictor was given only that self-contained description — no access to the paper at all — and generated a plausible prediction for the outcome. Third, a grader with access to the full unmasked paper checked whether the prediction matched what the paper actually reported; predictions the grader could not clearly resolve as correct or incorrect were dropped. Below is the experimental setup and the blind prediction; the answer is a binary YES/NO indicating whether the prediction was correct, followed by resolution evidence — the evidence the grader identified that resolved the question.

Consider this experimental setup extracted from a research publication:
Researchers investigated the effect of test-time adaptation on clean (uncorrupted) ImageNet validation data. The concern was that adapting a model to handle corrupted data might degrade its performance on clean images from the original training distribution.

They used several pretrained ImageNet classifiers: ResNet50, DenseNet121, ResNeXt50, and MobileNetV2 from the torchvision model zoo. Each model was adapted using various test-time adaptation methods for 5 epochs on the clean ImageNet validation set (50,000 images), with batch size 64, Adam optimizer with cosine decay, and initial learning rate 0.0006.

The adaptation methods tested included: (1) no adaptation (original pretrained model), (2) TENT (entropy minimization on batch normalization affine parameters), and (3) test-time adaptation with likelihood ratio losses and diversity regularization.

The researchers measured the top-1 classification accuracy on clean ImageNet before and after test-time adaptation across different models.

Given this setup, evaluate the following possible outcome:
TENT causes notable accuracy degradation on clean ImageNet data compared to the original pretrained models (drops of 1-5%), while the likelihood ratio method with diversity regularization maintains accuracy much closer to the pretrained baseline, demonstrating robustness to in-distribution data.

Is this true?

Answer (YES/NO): NO